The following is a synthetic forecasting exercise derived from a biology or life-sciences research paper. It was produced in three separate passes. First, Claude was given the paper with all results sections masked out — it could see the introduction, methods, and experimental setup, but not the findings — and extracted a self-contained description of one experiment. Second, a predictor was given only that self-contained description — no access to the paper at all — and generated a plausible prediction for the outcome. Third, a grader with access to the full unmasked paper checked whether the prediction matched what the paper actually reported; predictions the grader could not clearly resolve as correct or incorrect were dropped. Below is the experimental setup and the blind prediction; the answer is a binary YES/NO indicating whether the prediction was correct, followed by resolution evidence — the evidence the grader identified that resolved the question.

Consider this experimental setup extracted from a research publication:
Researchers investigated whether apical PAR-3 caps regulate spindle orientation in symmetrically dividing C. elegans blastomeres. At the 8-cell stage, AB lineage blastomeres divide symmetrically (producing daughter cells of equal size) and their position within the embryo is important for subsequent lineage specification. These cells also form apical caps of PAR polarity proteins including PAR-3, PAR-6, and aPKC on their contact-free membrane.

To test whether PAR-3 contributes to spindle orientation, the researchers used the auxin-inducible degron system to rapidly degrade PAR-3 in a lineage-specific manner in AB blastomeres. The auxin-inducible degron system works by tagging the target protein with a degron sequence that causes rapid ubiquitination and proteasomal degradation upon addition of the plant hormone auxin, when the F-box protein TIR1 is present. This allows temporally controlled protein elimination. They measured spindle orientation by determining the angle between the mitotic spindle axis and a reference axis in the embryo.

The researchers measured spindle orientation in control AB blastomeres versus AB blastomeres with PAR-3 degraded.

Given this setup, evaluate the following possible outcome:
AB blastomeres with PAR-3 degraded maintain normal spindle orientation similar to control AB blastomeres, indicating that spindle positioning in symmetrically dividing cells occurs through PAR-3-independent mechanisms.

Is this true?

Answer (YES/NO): NO